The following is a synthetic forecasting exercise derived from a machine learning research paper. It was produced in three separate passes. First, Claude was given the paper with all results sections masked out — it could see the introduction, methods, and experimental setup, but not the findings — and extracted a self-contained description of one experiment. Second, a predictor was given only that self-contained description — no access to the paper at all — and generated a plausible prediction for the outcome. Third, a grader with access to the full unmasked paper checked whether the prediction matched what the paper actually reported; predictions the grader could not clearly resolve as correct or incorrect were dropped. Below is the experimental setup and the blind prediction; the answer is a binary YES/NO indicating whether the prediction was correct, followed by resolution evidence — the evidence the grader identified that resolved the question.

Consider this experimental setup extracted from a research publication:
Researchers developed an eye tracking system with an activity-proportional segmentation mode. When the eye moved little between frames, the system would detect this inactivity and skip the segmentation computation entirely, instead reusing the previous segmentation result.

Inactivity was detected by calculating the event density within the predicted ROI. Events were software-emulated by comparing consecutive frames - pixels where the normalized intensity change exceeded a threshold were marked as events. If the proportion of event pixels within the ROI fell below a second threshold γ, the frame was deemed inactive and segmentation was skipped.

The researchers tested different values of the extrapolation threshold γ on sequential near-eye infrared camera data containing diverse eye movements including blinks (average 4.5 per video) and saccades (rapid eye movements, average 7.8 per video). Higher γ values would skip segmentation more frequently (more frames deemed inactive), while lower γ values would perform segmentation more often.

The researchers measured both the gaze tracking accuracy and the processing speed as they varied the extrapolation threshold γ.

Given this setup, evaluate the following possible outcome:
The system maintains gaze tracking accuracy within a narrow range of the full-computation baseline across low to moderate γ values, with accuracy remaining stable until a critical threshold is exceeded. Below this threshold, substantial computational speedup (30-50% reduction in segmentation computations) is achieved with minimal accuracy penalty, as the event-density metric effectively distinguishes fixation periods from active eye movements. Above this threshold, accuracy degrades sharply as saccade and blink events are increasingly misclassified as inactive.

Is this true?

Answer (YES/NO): NO